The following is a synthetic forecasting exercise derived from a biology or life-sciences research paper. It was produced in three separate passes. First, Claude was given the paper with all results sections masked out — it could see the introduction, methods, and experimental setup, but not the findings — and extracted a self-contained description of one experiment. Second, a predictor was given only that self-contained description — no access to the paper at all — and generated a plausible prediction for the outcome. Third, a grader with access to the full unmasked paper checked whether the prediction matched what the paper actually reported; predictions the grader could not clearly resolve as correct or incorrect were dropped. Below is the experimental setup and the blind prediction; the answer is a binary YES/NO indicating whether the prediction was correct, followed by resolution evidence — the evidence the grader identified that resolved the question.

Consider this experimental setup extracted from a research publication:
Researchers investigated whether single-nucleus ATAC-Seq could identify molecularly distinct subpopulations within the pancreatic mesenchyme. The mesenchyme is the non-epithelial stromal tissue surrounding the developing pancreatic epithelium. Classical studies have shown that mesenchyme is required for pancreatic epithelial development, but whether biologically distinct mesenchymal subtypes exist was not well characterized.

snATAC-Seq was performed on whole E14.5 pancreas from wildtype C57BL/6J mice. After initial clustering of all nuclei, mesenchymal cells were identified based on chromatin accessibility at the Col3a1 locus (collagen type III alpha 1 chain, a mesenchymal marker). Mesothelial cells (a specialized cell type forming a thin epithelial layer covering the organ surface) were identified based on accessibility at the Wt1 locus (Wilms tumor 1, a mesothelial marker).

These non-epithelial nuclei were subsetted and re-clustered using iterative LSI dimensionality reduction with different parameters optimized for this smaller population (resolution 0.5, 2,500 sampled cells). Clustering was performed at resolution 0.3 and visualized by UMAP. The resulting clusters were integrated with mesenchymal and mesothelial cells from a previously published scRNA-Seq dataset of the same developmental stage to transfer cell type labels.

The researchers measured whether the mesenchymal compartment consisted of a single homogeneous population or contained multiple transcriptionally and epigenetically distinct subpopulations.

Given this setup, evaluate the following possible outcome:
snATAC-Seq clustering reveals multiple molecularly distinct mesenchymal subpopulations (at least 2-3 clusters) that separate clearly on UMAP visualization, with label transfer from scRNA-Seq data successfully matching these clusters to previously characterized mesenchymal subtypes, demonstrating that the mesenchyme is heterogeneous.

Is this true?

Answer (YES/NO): YES